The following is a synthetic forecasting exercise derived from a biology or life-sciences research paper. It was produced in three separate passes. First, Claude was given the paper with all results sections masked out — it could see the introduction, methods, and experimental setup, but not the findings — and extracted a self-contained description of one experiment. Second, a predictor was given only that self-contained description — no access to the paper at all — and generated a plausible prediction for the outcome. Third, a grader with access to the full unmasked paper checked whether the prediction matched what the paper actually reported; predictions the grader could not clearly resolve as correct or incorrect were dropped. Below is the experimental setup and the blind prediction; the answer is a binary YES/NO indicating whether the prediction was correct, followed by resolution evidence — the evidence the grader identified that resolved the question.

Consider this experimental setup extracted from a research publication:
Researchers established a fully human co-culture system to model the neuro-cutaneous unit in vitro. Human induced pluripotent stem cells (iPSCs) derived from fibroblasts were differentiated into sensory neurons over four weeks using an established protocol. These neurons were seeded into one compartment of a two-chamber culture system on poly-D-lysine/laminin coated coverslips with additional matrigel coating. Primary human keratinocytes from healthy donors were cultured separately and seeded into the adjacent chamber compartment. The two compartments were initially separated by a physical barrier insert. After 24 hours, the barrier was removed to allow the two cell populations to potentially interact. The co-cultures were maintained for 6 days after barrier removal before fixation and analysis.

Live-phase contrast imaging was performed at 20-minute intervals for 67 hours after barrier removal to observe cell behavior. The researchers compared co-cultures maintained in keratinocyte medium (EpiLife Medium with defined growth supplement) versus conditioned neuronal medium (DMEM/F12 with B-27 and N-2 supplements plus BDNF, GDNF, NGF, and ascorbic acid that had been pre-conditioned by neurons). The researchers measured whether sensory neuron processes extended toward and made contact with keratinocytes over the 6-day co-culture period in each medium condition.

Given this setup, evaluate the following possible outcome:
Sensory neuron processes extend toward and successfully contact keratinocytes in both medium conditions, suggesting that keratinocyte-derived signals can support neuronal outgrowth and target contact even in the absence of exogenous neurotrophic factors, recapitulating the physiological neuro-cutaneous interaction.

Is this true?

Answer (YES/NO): YES